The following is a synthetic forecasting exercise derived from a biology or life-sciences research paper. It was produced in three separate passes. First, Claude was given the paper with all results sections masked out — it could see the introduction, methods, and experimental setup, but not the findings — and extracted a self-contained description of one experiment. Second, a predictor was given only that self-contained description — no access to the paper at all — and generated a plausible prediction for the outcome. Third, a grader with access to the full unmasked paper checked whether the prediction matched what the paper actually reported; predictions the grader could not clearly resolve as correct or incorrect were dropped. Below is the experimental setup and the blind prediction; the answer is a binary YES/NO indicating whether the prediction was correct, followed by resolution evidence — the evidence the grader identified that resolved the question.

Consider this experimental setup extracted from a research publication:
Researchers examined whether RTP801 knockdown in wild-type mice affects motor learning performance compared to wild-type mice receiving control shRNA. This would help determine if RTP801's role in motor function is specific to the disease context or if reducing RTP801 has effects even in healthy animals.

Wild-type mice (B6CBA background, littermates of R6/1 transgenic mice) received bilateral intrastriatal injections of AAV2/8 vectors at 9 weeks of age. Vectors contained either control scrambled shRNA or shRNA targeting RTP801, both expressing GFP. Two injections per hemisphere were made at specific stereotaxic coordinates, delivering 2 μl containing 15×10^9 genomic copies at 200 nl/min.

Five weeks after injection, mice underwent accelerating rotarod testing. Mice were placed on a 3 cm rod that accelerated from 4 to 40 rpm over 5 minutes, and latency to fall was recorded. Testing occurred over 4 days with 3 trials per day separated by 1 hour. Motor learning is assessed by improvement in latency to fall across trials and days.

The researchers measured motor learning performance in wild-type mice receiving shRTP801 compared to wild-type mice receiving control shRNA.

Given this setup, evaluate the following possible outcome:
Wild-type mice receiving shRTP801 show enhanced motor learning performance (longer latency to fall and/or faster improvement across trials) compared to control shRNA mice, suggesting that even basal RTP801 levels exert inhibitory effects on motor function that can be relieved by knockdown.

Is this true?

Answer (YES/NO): NO